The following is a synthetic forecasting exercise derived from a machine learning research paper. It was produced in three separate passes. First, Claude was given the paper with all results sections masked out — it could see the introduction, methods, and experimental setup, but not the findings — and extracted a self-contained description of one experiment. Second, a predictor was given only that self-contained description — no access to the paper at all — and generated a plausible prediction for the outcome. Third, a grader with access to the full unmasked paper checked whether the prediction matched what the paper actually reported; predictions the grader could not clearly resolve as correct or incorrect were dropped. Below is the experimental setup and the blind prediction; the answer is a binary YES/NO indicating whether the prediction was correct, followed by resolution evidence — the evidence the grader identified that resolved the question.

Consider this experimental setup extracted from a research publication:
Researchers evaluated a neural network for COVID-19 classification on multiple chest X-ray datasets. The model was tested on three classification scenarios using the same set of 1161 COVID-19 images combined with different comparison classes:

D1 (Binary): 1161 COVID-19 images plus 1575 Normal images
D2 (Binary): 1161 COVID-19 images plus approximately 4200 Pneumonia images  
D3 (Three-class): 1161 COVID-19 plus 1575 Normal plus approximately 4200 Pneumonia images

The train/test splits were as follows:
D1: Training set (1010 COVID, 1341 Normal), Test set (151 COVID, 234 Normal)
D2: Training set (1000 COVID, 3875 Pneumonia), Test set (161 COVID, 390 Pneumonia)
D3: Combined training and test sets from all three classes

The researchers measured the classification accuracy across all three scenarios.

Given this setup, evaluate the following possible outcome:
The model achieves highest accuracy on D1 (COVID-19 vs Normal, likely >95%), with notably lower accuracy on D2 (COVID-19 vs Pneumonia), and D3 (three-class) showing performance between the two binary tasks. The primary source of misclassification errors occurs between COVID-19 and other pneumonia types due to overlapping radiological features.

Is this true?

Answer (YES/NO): NO